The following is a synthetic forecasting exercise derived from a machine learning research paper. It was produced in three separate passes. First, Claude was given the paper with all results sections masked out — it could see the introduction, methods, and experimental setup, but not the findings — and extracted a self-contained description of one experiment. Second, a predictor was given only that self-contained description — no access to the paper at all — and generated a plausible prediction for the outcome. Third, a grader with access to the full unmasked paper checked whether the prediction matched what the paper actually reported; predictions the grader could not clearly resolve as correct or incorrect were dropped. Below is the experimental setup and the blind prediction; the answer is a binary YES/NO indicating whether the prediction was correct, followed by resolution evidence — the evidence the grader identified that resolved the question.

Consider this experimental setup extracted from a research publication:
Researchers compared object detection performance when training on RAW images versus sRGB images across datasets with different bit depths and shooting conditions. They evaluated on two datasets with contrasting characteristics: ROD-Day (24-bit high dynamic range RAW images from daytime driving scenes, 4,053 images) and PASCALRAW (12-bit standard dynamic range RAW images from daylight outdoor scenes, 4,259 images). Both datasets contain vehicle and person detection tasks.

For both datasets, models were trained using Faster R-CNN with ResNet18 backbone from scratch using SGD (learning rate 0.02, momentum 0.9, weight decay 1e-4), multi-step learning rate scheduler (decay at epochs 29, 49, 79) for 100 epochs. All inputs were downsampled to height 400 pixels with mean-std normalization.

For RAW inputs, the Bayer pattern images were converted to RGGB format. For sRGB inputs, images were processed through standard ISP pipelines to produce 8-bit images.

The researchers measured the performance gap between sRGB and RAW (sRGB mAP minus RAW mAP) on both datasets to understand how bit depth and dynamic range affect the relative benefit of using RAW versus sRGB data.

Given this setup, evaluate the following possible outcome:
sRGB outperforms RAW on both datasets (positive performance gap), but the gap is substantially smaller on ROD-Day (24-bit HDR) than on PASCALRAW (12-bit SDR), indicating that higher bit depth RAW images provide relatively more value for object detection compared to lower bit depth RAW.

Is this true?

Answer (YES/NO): NO